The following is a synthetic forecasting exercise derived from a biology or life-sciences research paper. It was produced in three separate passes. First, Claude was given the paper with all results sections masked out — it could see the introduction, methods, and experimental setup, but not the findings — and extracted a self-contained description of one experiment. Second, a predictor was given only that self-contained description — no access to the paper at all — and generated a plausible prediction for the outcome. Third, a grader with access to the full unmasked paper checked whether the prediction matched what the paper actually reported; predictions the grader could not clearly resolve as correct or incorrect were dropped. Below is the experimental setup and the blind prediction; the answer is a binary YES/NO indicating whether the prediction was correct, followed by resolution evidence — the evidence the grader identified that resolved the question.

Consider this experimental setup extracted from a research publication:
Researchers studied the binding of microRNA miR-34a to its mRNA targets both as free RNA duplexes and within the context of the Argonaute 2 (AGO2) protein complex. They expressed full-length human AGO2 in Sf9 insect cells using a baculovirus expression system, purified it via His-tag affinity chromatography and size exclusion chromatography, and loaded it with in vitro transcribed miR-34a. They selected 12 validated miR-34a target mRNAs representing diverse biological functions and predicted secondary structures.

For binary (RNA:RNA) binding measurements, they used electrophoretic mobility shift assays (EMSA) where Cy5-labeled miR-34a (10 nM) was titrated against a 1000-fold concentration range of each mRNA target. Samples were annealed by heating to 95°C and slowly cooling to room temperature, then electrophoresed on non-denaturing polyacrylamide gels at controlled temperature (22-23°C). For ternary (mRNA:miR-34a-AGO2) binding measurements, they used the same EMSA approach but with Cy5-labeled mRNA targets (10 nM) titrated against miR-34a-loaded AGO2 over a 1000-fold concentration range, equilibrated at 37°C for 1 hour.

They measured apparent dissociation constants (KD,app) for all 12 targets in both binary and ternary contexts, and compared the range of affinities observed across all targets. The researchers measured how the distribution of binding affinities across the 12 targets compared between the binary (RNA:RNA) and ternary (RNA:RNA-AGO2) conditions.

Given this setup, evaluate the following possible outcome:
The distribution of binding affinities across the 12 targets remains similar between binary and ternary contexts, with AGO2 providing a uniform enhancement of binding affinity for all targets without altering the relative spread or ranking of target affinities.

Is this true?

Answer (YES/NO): NO